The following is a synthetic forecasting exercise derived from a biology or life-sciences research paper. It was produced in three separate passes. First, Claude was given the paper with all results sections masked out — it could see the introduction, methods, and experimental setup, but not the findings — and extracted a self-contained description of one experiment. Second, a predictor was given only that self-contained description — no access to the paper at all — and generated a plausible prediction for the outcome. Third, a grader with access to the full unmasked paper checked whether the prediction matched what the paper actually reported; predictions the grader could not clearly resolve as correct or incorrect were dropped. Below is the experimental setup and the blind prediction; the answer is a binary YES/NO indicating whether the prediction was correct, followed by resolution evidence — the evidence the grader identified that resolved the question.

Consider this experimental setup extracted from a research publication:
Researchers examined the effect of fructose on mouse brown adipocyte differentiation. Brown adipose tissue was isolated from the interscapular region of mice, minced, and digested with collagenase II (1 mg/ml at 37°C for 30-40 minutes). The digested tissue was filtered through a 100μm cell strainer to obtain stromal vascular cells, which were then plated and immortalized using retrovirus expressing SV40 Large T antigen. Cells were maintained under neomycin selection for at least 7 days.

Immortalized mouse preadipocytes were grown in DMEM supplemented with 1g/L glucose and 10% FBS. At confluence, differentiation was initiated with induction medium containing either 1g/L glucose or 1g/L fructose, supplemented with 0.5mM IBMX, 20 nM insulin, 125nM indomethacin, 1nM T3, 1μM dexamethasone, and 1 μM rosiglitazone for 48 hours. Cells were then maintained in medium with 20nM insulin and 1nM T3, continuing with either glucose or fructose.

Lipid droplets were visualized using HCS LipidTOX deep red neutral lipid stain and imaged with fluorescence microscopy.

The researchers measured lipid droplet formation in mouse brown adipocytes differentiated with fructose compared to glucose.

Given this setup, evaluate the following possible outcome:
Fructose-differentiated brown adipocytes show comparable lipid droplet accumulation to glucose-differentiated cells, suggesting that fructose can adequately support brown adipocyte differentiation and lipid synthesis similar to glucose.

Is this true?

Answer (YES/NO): NO